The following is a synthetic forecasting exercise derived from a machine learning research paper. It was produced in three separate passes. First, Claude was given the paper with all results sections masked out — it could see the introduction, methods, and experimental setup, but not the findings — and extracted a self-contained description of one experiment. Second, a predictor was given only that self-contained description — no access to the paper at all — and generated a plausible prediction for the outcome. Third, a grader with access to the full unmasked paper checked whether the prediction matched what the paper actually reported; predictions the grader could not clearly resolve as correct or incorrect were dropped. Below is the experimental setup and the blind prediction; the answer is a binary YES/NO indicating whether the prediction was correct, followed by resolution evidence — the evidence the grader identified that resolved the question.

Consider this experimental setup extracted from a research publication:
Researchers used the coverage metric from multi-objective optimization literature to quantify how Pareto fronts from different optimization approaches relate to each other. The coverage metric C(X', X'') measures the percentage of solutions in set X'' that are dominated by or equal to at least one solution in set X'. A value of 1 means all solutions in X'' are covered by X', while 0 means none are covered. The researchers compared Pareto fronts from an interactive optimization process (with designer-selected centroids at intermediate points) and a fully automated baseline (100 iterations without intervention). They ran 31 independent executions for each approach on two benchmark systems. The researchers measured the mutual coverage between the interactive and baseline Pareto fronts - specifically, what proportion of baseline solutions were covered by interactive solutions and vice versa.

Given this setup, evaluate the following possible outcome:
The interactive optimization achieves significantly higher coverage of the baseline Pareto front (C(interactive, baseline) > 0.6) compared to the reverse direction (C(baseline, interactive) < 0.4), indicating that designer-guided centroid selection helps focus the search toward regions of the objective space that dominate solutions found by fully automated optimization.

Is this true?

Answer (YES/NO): NO